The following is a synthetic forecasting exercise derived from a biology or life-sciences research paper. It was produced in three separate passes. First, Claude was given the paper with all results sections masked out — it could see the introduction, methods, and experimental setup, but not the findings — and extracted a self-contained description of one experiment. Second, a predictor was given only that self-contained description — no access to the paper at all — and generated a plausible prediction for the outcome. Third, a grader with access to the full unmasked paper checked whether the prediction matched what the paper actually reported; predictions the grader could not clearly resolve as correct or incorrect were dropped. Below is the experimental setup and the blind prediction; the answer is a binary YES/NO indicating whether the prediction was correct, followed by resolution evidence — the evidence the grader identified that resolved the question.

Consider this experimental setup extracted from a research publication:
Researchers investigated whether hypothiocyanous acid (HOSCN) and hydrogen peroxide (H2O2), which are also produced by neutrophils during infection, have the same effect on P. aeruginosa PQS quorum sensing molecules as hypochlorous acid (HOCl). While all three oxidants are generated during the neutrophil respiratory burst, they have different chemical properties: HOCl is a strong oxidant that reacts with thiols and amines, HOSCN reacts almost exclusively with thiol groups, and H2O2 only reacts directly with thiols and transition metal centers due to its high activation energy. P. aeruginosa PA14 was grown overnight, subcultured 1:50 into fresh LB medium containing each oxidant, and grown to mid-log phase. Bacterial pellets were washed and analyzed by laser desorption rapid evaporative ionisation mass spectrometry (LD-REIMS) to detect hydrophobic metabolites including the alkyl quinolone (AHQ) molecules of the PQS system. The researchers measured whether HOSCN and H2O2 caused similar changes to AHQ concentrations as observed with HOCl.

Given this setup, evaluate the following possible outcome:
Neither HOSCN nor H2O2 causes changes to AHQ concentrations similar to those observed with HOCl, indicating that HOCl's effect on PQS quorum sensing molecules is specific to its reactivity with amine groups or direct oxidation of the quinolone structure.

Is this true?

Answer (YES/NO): YES